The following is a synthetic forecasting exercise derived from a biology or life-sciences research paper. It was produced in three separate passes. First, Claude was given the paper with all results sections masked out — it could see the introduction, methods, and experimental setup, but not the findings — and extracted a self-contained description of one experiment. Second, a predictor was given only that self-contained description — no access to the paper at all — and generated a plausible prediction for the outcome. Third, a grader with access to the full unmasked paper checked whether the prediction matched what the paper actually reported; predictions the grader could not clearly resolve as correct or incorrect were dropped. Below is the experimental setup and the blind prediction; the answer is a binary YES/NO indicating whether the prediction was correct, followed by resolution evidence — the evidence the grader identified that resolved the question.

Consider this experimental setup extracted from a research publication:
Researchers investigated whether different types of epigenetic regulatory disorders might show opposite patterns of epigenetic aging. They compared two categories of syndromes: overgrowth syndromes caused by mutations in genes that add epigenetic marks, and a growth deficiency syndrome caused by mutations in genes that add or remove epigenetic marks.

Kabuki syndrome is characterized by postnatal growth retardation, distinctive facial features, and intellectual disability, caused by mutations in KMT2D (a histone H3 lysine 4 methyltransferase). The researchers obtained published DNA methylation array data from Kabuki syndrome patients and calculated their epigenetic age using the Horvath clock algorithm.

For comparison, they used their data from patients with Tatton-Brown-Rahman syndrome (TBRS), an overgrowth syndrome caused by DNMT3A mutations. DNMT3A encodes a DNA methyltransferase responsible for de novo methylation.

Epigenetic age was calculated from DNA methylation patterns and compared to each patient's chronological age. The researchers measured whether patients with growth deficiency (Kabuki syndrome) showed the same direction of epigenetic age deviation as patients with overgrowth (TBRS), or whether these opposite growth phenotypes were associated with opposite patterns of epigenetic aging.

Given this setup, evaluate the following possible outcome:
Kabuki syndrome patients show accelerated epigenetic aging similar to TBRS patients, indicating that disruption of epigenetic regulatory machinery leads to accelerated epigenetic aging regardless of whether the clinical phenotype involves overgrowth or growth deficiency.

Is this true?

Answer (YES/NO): NO